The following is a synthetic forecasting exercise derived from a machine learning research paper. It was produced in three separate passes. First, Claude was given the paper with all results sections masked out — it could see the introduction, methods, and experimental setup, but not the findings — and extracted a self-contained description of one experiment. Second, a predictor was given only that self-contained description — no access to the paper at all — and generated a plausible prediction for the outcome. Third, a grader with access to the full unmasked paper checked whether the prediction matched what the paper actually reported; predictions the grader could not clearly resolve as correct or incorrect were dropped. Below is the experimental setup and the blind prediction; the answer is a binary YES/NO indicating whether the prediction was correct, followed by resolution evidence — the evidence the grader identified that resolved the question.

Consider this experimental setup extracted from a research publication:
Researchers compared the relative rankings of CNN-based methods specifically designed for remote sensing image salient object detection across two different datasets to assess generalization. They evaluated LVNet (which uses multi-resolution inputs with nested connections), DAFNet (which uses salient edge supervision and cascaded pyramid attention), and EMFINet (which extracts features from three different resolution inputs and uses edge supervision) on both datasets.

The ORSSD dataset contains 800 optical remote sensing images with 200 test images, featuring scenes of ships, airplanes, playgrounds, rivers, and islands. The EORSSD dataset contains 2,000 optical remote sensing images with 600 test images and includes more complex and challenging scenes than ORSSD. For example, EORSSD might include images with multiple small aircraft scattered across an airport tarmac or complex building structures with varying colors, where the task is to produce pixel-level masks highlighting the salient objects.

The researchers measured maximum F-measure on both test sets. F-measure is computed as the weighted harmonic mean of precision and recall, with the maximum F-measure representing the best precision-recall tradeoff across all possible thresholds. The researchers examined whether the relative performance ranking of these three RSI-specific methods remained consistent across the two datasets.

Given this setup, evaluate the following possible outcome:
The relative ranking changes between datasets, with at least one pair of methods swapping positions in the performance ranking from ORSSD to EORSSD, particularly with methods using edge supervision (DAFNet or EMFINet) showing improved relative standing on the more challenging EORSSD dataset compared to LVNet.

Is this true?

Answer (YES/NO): NO